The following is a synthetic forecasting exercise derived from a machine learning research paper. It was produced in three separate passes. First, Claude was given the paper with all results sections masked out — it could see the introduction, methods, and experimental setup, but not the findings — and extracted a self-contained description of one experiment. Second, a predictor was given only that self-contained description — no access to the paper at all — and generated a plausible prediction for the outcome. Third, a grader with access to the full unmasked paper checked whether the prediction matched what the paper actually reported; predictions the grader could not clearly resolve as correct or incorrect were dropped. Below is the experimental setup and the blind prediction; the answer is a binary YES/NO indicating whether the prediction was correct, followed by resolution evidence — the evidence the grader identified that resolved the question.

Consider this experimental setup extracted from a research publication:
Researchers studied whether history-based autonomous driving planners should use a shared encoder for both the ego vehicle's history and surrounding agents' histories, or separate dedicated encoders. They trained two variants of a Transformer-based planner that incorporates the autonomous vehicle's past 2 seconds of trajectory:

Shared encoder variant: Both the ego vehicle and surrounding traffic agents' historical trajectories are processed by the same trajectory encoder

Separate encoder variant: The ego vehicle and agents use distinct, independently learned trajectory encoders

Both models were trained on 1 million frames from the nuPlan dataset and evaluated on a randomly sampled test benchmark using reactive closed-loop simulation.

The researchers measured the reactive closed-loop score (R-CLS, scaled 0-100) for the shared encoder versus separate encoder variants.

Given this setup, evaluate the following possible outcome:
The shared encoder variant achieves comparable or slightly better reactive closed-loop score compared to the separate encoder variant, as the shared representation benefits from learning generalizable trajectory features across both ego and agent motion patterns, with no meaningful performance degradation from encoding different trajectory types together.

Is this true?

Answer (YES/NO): NO